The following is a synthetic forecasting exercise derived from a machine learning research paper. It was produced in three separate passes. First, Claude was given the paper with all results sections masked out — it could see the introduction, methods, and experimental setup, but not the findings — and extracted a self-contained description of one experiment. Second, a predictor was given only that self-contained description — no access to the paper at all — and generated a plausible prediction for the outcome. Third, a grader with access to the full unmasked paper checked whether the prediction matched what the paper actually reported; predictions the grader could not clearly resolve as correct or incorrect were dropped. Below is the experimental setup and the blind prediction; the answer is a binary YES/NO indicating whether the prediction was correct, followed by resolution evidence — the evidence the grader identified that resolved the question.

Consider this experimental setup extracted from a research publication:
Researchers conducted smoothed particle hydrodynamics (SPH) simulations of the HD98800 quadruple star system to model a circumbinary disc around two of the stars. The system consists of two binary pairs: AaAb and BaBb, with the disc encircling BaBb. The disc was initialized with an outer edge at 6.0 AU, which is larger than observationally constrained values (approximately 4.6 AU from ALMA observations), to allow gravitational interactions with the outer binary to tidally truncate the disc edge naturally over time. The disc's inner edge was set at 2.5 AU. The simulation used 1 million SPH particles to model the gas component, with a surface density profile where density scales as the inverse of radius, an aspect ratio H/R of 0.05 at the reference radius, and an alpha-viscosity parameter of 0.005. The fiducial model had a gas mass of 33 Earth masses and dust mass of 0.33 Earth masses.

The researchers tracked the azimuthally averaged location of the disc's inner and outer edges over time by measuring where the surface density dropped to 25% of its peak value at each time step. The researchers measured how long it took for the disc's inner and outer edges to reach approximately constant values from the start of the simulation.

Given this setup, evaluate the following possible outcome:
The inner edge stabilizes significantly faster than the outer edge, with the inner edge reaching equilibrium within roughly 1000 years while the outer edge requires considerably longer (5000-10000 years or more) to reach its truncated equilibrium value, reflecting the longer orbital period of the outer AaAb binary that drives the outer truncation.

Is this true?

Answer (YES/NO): NO